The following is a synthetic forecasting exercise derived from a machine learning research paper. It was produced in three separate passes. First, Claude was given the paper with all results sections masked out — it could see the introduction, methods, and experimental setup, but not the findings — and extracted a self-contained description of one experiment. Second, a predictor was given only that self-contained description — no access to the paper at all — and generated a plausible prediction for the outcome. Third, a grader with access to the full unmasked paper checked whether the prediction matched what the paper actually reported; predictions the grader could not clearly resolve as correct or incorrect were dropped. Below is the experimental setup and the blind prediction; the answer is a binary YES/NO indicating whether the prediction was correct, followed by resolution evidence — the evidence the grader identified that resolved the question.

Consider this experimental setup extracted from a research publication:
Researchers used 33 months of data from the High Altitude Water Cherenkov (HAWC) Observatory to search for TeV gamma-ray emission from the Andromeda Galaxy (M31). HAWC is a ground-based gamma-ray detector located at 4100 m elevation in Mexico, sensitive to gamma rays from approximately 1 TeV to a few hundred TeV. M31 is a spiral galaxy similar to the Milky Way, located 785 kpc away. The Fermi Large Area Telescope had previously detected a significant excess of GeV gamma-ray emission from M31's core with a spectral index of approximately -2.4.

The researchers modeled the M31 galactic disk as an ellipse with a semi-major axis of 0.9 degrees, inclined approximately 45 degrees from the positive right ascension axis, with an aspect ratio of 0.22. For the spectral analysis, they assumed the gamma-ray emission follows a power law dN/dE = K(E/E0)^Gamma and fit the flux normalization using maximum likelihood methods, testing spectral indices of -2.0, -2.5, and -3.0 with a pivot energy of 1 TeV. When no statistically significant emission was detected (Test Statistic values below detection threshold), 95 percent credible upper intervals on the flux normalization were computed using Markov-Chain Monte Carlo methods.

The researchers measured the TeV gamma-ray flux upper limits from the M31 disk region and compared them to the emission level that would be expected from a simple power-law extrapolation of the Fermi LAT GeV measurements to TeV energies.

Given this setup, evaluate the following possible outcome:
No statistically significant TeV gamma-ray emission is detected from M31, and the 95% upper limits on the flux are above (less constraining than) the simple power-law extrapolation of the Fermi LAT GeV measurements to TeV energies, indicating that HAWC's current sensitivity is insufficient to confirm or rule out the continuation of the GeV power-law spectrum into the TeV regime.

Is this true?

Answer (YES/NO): YES